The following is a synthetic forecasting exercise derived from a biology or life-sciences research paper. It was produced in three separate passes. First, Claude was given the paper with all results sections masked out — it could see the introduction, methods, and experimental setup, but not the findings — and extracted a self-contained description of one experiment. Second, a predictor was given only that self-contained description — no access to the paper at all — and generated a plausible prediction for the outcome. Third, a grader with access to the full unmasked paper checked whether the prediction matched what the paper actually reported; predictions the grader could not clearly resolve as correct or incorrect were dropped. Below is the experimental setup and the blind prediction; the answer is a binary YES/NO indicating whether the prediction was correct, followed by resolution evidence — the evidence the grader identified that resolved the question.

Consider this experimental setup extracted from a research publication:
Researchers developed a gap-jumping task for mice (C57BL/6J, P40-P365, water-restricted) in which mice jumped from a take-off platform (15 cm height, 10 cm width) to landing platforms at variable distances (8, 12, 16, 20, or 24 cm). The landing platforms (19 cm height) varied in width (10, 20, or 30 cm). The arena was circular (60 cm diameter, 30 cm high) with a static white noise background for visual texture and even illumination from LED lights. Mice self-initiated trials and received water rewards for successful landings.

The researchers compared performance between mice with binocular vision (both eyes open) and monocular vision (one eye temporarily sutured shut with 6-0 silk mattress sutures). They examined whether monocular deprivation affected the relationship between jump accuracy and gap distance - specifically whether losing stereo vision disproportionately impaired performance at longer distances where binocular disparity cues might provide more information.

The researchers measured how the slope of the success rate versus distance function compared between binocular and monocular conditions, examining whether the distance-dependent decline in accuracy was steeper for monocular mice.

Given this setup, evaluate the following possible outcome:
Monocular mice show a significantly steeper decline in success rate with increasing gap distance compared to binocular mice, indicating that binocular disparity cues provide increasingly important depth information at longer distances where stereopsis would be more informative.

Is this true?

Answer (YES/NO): NO